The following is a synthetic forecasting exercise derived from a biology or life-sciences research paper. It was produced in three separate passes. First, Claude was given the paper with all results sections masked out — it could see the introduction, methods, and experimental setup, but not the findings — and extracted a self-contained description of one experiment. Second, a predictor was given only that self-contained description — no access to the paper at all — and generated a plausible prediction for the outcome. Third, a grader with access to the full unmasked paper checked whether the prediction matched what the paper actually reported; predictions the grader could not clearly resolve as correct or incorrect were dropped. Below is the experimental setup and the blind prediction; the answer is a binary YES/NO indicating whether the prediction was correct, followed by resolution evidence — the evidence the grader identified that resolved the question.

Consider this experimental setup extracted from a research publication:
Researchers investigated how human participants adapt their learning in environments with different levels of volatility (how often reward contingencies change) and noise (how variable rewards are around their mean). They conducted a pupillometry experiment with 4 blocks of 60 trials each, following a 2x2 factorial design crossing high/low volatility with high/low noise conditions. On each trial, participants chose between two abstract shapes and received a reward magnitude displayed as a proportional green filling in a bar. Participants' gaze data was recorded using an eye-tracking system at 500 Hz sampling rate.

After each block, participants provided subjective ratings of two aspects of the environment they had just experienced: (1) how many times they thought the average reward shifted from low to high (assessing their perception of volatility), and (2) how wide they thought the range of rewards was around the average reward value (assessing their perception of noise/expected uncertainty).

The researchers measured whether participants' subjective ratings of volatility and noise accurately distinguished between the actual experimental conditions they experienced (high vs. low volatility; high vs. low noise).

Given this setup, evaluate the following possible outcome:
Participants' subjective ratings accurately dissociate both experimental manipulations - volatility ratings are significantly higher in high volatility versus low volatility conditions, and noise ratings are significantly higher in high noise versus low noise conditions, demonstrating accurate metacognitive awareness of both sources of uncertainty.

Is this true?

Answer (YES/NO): NO